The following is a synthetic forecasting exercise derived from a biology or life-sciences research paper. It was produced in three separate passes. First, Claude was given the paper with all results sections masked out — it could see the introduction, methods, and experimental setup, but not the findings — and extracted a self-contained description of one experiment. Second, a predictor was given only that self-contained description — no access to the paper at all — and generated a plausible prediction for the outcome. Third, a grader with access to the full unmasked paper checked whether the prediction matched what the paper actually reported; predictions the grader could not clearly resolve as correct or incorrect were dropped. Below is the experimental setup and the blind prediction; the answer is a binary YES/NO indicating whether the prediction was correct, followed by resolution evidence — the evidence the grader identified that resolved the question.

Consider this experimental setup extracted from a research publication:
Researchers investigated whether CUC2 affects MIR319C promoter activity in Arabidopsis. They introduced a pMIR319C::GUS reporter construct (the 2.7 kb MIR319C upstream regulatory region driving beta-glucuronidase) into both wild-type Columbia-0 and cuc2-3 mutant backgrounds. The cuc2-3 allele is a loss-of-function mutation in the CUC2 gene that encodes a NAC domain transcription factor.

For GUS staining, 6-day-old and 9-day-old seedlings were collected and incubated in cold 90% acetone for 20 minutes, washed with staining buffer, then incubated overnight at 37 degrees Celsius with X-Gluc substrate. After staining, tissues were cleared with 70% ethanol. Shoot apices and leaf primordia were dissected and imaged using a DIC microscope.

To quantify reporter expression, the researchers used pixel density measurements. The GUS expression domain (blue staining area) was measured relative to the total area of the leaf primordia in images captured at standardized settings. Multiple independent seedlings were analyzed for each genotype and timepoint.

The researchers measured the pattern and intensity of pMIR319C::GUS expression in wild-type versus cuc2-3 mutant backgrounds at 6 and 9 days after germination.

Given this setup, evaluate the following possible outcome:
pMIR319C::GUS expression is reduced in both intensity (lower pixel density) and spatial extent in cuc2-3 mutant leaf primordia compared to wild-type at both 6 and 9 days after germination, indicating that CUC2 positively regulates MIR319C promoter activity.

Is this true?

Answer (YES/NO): YES